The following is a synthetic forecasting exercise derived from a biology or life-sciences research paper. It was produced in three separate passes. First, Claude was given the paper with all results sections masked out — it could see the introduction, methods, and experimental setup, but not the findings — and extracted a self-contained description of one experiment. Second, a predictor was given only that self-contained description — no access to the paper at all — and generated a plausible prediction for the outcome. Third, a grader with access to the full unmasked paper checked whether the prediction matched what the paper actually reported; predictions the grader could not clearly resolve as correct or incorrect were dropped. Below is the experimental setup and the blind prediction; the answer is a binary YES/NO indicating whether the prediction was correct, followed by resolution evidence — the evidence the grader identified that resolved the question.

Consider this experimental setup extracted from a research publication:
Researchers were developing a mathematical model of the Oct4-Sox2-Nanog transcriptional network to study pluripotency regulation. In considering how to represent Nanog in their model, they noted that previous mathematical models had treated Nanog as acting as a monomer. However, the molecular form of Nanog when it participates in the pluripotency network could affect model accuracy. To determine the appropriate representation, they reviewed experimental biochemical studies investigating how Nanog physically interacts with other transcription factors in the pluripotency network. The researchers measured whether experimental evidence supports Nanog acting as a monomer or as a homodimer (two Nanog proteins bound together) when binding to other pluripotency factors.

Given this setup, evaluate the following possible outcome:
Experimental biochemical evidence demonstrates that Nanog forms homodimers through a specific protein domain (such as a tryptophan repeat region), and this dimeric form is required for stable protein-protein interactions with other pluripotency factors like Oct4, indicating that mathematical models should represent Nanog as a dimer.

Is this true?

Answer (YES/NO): NO